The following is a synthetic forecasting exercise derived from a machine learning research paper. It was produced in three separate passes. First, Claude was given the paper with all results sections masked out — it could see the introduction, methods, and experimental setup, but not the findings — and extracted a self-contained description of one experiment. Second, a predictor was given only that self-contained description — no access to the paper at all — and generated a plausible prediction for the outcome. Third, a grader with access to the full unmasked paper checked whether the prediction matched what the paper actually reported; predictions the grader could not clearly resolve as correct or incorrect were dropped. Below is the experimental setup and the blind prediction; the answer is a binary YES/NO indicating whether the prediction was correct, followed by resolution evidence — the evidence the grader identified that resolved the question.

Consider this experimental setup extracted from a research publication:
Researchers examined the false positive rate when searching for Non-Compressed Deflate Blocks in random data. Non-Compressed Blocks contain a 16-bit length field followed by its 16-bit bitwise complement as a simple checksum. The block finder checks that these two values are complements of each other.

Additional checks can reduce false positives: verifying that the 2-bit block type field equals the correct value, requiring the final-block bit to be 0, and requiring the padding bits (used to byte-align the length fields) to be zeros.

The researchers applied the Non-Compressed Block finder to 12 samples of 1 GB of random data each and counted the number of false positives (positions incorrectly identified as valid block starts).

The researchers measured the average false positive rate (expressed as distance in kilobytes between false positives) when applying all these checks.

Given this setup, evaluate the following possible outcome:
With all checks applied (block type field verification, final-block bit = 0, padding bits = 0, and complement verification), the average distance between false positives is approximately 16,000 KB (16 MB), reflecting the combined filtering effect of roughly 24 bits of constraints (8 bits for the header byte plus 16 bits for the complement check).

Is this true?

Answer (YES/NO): NO